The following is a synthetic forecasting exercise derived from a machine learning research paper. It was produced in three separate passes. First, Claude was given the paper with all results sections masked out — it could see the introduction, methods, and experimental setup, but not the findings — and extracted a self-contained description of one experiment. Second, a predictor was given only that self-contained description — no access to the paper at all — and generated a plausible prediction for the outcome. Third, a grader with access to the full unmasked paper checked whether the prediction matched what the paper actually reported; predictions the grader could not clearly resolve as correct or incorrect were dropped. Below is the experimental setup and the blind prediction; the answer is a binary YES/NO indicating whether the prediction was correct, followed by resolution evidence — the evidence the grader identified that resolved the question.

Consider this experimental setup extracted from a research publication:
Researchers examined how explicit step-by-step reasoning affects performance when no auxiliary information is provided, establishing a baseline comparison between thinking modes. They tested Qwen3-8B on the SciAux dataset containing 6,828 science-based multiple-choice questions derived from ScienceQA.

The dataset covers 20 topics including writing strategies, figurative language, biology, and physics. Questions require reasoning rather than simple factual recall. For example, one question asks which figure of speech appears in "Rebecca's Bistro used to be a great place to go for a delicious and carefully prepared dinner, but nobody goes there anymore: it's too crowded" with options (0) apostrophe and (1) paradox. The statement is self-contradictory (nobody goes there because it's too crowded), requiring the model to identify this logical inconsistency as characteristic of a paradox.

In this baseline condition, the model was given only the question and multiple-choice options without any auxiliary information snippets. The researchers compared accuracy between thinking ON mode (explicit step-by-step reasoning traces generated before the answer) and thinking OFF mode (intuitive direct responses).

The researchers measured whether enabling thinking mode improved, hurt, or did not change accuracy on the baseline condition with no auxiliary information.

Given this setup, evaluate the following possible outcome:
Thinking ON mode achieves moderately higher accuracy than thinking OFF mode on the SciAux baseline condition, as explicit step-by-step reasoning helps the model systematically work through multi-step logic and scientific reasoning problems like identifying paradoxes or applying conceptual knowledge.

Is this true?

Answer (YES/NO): NO